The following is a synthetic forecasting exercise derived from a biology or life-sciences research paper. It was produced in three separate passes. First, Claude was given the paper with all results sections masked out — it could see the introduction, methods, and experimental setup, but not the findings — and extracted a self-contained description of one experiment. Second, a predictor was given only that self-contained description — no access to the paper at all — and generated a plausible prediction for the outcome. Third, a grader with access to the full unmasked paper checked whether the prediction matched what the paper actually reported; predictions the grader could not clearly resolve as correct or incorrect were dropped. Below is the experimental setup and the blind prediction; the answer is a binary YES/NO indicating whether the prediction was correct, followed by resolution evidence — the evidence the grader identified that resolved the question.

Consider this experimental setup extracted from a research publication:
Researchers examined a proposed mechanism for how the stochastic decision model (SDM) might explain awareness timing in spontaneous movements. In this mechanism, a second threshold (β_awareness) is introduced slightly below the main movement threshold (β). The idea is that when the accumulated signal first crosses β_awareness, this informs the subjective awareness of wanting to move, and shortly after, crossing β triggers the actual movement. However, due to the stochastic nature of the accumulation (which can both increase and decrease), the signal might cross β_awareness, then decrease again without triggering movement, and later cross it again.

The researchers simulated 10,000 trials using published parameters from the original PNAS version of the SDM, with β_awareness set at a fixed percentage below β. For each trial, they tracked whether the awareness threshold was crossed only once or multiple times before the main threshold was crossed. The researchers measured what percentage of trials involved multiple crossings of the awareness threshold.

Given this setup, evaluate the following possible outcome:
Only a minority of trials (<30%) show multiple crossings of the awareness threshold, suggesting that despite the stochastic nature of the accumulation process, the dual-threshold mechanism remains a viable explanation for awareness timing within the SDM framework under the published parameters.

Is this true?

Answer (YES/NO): NO